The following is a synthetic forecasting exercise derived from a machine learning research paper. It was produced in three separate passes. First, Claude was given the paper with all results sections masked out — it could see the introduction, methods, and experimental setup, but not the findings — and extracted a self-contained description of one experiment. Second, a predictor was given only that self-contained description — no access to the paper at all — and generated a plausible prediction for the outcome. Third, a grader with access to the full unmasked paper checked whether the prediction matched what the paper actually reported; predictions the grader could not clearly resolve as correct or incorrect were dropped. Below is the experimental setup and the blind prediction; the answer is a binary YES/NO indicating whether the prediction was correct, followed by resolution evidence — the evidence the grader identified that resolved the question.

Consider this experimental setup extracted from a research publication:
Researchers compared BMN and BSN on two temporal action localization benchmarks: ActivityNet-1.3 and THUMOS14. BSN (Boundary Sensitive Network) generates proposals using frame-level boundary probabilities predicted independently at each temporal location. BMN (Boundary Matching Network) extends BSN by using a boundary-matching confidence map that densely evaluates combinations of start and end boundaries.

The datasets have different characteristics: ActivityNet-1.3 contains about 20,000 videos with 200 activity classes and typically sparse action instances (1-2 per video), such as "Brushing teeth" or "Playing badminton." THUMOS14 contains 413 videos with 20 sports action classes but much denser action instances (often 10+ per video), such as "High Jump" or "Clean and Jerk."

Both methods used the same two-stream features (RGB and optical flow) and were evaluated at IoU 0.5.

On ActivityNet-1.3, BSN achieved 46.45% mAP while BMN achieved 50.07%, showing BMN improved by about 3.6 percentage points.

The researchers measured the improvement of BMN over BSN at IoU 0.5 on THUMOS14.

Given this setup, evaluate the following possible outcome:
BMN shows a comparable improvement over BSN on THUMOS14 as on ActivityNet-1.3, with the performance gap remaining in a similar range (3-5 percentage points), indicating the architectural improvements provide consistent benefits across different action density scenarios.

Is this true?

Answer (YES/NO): NO